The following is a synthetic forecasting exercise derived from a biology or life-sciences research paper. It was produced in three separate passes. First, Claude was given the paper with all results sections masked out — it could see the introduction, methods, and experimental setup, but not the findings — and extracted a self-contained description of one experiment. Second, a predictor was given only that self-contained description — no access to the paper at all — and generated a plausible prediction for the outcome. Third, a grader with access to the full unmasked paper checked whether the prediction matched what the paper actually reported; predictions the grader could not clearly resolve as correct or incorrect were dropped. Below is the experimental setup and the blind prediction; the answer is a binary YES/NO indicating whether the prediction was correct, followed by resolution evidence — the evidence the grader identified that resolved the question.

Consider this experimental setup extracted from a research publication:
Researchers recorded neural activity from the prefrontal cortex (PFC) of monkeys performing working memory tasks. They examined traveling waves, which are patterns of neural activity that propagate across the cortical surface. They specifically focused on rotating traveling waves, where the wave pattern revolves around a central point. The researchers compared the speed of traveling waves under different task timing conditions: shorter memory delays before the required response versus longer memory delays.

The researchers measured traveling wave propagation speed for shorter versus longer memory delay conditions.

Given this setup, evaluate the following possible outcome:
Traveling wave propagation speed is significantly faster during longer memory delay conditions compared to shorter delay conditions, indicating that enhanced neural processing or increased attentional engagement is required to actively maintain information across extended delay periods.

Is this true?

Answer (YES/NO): NO